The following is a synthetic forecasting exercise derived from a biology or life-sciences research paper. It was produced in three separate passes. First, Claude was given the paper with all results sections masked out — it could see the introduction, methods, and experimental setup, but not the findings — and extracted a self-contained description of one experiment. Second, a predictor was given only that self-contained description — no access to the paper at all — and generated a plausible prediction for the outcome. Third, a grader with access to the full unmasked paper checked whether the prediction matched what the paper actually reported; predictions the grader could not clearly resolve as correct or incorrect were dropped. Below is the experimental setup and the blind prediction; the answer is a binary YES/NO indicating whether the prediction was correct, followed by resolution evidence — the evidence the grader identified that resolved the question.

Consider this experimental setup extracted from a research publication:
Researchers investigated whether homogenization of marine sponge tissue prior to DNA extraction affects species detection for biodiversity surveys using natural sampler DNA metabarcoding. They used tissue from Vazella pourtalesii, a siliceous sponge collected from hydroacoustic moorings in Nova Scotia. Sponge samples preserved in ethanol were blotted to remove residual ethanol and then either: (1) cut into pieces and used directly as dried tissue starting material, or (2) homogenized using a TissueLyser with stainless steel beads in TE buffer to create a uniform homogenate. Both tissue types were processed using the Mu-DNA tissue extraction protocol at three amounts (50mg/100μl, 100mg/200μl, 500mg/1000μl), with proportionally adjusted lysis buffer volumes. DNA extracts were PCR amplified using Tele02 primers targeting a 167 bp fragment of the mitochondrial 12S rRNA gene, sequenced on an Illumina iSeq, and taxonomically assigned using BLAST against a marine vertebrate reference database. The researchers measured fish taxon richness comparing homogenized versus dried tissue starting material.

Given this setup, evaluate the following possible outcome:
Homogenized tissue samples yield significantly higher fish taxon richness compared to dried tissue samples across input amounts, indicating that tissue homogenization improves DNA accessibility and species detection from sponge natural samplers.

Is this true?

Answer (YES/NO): YES